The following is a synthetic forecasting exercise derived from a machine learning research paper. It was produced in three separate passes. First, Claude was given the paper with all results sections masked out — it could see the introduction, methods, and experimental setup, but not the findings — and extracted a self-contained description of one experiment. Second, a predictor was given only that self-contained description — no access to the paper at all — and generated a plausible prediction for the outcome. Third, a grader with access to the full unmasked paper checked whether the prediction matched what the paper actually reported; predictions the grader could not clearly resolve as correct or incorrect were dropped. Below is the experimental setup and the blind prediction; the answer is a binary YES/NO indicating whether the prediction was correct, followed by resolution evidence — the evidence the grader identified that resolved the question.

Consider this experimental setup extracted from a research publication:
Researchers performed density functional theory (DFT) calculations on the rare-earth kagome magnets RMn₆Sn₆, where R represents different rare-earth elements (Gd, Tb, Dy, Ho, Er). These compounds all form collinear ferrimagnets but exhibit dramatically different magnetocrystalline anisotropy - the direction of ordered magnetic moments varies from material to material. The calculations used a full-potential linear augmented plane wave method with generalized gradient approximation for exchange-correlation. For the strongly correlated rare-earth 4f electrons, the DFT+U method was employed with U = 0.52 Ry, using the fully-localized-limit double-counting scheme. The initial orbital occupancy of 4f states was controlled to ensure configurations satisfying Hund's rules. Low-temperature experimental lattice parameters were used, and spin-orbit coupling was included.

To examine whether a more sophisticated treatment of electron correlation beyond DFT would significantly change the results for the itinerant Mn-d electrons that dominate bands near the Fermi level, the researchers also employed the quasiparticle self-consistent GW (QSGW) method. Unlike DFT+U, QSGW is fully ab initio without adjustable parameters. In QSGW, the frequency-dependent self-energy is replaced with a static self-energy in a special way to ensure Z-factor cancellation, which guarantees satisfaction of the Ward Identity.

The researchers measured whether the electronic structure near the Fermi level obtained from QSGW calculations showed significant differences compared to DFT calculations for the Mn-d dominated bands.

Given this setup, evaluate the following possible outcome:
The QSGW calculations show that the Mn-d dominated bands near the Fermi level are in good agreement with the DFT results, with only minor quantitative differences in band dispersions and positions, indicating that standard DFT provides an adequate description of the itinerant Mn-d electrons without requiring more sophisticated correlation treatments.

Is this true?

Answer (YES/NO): YES